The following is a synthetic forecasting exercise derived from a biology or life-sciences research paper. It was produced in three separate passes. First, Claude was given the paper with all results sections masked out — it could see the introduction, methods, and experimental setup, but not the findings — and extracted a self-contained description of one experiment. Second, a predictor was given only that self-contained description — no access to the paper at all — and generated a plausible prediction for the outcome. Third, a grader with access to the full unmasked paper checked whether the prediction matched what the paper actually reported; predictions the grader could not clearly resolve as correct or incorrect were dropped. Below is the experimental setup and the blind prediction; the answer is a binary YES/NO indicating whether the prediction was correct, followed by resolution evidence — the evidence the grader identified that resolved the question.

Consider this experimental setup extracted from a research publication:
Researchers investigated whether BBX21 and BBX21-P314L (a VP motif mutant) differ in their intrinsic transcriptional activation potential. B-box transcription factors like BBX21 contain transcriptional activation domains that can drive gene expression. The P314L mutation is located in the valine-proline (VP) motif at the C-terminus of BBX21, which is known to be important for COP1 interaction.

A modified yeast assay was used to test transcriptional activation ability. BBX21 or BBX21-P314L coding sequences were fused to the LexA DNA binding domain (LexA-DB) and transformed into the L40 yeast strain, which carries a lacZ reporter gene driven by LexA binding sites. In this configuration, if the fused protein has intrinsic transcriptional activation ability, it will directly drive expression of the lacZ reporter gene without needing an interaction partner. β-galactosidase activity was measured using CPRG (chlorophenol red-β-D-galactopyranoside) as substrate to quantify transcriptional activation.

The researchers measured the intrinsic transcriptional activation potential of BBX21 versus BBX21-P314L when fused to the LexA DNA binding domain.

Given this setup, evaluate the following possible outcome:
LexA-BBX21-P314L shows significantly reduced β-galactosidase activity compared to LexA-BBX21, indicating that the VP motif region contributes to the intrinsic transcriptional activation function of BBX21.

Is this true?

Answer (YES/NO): NO